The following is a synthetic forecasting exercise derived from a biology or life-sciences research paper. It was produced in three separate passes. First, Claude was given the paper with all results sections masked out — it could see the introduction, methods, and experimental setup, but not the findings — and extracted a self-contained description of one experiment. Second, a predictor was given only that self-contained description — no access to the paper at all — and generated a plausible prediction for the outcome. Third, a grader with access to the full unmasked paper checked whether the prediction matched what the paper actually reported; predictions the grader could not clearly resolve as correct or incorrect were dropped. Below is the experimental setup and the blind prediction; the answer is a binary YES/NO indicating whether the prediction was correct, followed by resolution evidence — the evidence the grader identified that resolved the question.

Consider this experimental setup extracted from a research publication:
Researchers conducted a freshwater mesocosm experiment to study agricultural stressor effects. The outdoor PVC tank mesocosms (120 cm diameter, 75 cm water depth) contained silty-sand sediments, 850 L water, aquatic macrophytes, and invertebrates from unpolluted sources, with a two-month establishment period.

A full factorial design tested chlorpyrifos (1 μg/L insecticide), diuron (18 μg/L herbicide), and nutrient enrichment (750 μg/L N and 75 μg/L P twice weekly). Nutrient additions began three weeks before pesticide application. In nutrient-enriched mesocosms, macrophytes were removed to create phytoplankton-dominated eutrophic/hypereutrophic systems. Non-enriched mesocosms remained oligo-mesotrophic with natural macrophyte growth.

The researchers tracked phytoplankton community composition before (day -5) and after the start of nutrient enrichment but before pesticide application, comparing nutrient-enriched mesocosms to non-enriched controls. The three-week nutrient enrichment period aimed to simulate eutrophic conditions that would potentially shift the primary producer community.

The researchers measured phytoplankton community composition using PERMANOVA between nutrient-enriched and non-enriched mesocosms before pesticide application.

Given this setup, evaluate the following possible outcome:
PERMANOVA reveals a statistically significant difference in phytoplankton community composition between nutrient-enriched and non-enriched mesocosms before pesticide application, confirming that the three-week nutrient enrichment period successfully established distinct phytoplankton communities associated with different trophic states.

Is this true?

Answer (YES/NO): YES